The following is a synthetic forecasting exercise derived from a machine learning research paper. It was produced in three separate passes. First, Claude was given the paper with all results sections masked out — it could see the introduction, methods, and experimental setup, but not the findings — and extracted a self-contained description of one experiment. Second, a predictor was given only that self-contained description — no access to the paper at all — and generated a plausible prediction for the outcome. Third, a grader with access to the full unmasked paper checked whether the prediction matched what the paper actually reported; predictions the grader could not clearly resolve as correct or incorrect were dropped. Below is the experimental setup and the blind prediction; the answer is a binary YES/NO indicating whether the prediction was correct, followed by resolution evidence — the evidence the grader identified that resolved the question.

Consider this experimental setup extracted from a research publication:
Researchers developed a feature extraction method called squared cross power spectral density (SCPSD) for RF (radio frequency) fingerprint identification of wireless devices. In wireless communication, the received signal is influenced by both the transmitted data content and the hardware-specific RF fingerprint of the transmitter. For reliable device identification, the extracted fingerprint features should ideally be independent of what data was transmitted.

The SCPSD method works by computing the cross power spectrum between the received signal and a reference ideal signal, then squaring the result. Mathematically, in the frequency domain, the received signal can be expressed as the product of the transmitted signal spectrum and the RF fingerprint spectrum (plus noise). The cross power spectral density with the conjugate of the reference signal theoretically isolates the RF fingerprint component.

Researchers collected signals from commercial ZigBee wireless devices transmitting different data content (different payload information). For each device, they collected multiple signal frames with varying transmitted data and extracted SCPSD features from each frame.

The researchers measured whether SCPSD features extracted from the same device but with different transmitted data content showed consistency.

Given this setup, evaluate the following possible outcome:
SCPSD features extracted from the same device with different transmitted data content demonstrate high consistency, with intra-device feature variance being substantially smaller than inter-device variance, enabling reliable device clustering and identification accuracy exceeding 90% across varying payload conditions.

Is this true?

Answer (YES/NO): YES